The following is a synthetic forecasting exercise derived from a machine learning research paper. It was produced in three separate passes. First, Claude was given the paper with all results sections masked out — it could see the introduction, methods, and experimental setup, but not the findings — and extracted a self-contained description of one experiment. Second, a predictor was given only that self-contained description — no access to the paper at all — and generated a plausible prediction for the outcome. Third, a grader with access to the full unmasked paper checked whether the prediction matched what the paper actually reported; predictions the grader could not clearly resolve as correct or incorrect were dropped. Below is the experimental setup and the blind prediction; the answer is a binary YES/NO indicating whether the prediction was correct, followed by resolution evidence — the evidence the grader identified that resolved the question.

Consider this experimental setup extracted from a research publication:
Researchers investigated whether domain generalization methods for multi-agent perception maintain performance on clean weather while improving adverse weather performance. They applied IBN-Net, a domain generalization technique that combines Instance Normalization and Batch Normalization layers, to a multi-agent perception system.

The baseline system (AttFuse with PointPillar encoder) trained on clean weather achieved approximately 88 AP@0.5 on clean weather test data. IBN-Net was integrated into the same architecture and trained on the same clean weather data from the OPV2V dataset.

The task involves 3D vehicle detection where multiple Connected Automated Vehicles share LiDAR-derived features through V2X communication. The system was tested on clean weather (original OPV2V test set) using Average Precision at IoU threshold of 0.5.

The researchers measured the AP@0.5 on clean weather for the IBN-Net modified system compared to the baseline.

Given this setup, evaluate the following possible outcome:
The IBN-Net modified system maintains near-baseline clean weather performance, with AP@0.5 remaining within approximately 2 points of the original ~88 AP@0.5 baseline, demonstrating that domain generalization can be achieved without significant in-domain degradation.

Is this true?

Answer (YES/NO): NO